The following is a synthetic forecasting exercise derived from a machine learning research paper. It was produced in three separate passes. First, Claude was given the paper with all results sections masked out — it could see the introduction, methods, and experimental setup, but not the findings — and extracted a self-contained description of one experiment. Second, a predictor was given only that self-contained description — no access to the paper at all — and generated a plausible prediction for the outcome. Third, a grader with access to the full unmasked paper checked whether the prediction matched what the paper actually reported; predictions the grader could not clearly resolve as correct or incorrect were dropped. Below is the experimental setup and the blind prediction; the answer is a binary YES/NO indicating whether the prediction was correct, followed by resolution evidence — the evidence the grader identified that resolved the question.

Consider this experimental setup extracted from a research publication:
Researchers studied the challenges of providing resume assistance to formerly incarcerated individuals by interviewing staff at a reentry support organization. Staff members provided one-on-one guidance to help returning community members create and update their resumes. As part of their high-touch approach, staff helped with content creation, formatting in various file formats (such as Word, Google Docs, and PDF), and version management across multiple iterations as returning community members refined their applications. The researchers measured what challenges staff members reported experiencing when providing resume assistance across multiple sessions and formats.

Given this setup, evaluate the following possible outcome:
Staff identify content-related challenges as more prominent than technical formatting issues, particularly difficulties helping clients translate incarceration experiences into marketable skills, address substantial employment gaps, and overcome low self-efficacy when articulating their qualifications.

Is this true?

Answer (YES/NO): NO